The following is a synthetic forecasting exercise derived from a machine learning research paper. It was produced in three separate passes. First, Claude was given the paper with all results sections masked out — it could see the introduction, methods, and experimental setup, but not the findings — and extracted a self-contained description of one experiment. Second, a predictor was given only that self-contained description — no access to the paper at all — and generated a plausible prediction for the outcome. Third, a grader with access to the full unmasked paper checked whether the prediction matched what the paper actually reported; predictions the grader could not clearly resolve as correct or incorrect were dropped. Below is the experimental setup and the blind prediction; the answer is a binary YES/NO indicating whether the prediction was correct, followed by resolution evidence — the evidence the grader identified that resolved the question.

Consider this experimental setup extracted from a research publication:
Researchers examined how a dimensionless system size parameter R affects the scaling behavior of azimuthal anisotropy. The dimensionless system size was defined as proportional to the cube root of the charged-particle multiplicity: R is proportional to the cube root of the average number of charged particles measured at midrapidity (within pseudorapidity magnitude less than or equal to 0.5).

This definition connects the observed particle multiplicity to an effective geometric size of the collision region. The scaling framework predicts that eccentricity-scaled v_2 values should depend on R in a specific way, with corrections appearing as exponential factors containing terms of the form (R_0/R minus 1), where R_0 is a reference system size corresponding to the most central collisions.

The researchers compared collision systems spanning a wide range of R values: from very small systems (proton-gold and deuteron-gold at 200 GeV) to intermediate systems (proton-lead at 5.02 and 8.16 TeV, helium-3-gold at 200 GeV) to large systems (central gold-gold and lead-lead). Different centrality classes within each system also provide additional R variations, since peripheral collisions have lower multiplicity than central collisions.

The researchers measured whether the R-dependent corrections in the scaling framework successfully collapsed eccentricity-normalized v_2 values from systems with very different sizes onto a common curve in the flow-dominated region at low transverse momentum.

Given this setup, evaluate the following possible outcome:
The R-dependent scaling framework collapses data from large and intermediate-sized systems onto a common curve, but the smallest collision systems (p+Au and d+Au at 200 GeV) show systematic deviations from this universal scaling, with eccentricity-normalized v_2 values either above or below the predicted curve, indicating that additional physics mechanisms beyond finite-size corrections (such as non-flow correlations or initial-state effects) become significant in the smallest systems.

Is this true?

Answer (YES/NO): NO